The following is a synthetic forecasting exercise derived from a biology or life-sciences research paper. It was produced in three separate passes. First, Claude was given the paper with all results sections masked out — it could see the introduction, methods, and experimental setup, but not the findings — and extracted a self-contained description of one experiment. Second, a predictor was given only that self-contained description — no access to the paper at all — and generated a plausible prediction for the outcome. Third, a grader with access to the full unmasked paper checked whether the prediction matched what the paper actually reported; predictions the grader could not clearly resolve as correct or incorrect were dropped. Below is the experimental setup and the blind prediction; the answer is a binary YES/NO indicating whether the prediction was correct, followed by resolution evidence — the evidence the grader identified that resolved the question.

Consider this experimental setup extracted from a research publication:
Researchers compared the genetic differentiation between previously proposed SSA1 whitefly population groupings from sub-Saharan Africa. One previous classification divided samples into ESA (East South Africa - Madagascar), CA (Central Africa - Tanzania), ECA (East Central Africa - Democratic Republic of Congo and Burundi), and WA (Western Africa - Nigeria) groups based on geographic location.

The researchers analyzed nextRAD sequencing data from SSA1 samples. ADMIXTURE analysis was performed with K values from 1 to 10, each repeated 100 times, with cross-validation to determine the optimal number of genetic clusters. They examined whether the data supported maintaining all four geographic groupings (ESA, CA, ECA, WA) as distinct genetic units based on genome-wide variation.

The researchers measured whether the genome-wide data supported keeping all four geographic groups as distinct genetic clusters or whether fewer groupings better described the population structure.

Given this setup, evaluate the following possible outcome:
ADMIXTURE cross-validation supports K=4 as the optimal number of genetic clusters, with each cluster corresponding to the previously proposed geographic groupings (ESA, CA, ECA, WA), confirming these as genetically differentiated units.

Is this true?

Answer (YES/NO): NO